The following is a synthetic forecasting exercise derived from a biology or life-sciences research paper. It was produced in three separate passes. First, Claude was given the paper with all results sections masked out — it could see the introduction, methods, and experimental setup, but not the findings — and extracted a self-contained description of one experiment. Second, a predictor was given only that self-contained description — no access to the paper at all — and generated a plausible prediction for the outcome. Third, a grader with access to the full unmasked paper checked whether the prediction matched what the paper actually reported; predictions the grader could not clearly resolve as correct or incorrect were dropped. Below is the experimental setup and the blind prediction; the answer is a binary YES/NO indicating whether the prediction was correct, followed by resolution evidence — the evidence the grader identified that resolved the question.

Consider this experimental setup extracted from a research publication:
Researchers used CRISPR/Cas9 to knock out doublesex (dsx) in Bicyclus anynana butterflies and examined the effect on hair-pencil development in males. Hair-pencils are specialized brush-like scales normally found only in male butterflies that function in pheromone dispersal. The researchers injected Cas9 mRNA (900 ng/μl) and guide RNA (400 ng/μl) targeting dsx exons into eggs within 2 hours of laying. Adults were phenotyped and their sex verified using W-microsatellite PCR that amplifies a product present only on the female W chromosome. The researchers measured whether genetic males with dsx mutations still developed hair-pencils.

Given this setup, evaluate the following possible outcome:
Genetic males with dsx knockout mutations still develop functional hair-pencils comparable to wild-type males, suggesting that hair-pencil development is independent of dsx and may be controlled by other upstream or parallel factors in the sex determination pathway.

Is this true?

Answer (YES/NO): NO